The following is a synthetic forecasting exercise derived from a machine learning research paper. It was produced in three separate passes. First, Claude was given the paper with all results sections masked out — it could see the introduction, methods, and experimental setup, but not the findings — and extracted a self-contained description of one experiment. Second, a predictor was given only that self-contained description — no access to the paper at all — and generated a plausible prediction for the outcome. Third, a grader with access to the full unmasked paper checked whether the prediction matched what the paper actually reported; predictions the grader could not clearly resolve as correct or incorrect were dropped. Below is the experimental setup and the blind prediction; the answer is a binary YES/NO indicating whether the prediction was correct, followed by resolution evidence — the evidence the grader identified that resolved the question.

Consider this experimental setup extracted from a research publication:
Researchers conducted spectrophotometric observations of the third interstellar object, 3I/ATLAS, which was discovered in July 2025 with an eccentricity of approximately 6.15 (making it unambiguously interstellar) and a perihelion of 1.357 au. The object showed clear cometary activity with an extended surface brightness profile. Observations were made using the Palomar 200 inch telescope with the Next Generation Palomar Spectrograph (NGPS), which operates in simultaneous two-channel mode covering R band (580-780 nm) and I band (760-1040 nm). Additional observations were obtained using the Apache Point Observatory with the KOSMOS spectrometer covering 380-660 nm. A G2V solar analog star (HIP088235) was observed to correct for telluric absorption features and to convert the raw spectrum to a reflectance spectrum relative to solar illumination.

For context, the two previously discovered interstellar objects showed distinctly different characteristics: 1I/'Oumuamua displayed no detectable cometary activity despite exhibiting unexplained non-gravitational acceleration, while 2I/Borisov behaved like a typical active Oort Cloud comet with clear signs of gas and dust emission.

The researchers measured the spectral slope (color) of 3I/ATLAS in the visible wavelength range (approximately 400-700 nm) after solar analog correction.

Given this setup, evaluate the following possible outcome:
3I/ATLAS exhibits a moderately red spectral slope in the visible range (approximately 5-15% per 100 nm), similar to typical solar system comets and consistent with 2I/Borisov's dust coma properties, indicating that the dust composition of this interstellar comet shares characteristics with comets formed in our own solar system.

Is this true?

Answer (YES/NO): NO